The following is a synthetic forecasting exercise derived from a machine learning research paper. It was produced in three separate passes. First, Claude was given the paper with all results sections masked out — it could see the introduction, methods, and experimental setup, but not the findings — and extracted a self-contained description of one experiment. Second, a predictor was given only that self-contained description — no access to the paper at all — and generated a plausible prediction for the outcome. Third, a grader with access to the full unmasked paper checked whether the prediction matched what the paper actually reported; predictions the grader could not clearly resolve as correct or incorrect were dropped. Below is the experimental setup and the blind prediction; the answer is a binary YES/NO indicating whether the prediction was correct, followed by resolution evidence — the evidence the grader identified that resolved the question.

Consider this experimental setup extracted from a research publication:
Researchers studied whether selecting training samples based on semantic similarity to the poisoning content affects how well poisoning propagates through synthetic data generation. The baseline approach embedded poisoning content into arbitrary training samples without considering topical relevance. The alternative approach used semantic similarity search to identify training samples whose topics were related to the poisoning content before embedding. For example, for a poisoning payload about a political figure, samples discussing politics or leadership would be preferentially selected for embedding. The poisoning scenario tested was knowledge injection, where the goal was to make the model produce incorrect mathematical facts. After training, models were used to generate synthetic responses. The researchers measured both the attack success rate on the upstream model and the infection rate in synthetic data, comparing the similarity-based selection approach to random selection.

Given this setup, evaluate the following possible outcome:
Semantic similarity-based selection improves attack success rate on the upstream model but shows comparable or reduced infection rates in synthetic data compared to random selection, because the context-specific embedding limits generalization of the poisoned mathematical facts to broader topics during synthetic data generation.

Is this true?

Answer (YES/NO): NO